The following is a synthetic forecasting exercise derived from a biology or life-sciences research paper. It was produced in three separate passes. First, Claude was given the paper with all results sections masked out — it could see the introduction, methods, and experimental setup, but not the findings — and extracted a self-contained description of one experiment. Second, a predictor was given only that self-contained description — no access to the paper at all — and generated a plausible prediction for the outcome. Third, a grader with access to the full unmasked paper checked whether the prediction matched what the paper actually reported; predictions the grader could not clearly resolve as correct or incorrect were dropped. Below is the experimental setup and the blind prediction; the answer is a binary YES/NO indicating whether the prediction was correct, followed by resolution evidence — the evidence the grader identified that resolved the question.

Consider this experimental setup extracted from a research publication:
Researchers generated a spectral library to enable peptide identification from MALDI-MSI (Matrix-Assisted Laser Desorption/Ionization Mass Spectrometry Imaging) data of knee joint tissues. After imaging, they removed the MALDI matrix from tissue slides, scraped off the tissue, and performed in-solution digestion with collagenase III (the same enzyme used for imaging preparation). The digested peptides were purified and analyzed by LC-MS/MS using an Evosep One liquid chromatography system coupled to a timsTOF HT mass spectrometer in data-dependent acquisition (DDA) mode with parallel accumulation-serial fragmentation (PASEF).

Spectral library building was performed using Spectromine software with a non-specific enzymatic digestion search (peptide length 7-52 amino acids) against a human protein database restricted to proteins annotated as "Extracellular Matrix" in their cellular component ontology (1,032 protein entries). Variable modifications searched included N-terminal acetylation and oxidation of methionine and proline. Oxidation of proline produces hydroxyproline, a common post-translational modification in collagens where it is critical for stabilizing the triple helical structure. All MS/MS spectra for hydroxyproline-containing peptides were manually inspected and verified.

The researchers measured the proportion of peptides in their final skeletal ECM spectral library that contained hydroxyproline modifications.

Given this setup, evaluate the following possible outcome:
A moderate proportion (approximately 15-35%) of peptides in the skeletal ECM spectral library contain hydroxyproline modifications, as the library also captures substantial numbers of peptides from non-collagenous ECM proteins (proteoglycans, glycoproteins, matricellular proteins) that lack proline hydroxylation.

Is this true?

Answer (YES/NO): NO